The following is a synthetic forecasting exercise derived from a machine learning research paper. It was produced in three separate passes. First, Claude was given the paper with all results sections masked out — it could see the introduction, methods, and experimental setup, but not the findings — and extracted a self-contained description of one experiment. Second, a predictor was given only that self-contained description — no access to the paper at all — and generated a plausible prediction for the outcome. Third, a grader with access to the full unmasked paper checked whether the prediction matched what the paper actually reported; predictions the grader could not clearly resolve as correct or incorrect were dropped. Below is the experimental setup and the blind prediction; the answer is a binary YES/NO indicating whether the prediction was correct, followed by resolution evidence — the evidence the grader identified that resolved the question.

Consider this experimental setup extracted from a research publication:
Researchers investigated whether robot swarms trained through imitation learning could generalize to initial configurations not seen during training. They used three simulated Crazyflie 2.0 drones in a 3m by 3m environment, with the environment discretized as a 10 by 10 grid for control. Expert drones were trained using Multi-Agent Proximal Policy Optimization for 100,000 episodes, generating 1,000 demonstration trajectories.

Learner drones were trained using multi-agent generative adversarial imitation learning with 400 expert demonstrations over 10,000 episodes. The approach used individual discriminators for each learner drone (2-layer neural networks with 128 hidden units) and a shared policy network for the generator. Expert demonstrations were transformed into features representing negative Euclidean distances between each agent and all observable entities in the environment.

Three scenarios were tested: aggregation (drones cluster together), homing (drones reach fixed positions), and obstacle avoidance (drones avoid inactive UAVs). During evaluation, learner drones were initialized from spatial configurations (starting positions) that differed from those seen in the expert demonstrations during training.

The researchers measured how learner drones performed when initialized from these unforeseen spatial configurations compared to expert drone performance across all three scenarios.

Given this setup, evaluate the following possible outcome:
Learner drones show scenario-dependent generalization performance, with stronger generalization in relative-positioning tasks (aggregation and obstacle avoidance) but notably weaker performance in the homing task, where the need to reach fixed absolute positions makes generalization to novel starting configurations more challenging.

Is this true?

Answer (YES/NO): NO